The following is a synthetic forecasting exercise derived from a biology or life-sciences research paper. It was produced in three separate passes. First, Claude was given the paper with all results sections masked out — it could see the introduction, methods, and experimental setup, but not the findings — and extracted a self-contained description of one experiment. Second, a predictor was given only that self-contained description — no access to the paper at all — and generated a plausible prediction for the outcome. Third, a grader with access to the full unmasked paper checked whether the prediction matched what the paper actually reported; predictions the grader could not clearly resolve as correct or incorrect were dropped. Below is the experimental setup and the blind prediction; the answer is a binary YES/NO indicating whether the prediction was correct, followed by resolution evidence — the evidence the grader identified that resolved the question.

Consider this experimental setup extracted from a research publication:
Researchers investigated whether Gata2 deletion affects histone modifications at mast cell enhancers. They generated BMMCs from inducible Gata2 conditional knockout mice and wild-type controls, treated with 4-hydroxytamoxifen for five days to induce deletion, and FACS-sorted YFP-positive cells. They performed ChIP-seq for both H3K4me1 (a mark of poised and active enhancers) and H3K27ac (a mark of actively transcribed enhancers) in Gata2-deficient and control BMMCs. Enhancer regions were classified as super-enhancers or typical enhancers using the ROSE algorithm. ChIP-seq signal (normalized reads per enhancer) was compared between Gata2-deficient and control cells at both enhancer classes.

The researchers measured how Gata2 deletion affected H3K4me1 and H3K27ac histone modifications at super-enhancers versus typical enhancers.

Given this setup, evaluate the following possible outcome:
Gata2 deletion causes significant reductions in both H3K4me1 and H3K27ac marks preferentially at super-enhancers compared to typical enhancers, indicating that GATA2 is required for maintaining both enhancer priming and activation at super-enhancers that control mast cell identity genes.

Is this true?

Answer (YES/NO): NO